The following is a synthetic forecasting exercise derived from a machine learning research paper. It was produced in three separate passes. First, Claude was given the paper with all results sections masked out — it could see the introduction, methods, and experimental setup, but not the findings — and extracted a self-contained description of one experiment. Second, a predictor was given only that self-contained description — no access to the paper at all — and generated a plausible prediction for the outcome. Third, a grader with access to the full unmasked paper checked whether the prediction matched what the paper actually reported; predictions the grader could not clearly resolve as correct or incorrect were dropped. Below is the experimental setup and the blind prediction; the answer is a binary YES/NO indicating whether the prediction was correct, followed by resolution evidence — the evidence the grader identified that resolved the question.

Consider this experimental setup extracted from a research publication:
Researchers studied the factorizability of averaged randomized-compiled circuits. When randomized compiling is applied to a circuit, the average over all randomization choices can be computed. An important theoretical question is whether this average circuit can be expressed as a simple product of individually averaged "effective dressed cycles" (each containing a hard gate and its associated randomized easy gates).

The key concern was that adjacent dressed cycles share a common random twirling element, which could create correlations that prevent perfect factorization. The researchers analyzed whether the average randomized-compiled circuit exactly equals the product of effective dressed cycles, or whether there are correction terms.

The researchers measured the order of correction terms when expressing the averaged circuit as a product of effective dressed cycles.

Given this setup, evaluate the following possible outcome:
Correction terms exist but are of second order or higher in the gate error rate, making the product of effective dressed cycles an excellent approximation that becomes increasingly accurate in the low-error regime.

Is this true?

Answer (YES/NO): YES